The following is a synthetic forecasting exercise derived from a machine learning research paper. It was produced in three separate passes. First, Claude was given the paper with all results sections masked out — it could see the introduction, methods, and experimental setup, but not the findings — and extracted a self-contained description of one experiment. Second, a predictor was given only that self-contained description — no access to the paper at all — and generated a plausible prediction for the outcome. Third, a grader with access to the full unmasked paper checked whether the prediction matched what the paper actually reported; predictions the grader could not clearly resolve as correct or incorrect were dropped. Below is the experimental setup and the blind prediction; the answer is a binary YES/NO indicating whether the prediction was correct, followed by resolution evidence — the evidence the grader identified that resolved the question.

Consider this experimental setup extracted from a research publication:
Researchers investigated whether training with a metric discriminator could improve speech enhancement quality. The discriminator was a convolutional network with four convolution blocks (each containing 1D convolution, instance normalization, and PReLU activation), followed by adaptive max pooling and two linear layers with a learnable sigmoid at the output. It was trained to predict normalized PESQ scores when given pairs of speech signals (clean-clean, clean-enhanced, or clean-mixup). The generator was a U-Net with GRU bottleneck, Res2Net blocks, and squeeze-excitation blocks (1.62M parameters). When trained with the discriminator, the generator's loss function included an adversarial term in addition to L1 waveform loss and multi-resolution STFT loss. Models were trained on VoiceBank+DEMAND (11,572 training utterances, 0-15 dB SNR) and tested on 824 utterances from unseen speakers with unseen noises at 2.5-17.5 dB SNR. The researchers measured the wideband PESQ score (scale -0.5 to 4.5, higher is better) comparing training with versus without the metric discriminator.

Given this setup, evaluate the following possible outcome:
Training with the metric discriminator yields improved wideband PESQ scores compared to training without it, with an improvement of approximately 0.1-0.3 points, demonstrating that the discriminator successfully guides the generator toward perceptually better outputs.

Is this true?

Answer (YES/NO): NO